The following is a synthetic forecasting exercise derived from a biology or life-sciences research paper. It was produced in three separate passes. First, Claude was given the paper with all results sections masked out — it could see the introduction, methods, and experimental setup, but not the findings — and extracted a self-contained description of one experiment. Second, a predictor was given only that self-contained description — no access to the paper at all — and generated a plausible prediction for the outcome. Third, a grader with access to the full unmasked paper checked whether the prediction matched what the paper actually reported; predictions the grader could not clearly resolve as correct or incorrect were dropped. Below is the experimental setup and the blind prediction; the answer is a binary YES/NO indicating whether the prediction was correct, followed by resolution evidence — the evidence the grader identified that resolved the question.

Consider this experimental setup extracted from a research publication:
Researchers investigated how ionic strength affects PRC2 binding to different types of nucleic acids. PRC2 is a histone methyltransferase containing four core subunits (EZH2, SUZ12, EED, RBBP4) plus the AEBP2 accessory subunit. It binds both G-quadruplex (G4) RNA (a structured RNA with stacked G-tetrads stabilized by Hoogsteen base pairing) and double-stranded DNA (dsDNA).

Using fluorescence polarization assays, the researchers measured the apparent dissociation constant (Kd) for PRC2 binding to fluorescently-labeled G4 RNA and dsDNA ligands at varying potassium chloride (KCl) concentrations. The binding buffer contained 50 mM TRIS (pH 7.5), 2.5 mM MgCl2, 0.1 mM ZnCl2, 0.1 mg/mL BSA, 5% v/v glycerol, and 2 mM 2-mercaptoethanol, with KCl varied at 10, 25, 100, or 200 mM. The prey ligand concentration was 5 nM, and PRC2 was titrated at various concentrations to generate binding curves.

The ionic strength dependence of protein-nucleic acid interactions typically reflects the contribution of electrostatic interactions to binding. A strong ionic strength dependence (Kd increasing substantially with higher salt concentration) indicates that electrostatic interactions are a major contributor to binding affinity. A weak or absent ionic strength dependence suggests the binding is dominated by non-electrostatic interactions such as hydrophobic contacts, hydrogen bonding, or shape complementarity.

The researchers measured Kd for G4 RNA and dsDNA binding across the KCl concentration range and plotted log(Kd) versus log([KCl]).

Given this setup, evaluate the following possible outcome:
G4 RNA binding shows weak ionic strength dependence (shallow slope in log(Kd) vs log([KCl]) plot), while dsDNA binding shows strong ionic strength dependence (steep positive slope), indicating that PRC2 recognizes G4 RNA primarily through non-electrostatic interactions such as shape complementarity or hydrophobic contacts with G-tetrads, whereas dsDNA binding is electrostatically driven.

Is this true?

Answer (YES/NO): YES